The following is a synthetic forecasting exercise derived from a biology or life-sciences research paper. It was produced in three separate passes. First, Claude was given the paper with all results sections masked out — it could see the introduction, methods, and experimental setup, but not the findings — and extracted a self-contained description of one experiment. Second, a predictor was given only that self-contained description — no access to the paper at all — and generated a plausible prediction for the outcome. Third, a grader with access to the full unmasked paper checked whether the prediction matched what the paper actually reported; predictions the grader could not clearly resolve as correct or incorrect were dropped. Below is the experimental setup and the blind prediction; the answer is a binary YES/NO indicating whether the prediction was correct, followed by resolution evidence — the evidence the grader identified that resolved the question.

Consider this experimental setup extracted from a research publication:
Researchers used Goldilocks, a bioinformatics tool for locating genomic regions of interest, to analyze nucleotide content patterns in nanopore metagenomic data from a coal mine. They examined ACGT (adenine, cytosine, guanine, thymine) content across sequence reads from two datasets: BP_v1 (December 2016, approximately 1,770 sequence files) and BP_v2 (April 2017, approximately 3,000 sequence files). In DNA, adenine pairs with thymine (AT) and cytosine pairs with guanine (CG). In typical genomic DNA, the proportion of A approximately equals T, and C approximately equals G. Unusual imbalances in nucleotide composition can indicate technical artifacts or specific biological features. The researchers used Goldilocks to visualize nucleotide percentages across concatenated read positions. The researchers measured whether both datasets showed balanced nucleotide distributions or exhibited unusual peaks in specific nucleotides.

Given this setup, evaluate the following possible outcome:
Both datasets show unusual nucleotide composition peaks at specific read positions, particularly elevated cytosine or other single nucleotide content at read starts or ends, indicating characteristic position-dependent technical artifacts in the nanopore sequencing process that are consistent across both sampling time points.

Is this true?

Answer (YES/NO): NO